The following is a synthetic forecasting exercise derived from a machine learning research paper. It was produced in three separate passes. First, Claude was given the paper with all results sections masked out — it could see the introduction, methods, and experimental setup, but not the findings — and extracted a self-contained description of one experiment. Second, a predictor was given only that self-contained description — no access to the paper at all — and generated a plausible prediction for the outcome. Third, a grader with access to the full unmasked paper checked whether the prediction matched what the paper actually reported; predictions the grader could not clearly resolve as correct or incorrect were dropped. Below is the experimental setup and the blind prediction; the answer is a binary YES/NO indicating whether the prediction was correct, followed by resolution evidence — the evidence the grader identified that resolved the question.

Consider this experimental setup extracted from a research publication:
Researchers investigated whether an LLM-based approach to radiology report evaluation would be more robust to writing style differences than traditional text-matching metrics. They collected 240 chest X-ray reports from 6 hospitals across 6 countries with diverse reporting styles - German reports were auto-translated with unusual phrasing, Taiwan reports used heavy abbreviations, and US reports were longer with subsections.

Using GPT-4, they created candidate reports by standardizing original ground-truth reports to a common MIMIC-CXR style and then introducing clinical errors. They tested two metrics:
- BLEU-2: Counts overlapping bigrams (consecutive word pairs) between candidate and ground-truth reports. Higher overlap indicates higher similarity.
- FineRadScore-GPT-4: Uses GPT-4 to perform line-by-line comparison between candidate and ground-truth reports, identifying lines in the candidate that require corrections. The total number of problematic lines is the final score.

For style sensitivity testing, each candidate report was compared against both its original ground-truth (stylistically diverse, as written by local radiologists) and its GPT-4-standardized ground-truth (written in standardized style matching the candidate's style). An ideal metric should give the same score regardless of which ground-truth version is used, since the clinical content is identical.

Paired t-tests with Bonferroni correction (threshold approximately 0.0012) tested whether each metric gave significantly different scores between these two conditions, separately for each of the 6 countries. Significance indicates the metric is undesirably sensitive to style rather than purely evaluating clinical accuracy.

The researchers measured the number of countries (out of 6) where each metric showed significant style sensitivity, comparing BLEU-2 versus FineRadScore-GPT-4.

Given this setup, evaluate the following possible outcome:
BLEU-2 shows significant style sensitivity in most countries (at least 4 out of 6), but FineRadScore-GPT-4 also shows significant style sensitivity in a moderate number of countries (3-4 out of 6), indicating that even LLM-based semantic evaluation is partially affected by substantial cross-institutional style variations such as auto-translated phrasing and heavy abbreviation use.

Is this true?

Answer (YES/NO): NO